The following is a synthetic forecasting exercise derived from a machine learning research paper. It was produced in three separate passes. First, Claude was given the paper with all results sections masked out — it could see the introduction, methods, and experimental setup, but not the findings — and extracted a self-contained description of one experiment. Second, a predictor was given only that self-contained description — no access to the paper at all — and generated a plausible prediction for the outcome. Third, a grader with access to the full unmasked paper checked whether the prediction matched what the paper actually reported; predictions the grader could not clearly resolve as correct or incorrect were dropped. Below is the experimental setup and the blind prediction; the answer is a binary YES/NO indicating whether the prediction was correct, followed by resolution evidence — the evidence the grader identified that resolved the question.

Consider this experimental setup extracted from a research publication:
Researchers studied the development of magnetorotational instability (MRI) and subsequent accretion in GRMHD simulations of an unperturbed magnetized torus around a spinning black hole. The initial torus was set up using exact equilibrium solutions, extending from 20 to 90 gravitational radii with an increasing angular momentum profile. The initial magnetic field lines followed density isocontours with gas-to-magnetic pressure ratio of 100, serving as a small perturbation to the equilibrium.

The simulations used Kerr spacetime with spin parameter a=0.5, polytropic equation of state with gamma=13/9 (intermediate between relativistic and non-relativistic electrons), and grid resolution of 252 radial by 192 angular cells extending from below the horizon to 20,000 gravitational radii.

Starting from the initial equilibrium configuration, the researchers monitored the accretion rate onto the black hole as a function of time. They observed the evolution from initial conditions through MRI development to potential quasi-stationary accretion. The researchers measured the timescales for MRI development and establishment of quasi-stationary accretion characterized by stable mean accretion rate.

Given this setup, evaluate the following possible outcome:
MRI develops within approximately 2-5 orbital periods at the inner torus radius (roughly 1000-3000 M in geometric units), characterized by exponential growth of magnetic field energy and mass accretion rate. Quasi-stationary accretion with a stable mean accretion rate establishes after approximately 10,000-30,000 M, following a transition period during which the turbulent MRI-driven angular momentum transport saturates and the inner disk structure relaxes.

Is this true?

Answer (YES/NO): NO